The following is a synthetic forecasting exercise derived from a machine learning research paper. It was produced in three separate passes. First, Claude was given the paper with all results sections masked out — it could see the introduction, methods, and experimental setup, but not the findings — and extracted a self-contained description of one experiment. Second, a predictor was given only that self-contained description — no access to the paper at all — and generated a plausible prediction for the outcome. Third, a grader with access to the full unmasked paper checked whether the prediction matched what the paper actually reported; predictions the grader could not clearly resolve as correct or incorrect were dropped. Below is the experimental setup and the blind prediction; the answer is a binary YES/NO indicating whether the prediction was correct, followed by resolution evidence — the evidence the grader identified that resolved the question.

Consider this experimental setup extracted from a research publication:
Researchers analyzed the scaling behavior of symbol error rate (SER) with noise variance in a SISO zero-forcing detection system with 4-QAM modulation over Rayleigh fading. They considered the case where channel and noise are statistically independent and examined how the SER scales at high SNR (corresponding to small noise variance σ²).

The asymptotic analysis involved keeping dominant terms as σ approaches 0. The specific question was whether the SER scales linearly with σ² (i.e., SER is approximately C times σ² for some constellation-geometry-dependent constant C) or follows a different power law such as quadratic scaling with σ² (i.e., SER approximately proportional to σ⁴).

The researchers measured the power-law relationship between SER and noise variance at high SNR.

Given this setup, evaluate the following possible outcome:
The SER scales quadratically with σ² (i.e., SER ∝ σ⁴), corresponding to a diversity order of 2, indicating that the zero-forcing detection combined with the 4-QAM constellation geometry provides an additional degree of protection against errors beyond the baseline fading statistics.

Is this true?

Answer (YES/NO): NO